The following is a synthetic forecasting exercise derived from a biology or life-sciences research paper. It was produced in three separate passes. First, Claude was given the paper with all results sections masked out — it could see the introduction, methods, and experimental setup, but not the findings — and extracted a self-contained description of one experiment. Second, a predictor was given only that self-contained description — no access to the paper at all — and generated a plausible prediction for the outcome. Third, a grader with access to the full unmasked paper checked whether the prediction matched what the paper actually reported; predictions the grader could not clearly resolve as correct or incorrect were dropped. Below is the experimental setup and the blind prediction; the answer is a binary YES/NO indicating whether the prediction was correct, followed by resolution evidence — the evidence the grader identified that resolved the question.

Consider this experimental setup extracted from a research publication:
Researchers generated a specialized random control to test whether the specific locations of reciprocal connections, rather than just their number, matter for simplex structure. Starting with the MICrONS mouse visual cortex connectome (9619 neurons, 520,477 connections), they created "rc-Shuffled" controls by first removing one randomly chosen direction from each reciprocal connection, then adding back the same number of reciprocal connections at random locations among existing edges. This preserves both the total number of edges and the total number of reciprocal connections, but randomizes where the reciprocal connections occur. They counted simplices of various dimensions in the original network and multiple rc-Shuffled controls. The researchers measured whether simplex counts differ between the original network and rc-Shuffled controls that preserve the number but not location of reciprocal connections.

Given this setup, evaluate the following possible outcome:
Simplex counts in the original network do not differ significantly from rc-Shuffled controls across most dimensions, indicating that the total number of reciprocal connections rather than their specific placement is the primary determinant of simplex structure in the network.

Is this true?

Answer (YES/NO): YES